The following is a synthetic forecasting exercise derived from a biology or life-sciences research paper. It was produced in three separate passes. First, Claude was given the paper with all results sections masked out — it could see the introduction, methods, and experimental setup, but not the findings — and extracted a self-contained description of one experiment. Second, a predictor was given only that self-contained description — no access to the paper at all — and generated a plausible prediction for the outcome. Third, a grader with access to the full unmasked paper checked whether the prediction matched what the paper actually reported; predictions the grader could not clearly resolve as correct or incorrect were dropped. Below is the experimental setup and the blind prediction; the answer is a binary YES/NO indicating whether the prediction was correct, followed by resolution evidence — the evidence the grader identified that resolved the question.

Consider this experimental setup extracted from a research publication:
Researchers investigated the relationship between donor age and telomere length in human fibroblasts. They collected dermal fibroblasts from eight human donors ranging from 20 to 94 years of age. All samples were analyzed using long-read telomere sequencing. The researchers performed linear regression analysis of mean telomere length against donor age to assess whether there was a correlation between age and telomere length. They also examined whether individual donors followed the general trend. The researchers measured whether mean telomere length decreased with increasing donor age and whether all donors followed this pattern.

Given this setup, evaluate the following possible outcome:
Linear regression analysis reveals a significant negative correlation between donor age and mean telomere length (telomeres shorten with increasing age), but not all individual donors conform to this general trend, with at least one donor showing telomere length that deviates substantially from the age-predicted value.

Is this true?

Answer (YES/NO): YES